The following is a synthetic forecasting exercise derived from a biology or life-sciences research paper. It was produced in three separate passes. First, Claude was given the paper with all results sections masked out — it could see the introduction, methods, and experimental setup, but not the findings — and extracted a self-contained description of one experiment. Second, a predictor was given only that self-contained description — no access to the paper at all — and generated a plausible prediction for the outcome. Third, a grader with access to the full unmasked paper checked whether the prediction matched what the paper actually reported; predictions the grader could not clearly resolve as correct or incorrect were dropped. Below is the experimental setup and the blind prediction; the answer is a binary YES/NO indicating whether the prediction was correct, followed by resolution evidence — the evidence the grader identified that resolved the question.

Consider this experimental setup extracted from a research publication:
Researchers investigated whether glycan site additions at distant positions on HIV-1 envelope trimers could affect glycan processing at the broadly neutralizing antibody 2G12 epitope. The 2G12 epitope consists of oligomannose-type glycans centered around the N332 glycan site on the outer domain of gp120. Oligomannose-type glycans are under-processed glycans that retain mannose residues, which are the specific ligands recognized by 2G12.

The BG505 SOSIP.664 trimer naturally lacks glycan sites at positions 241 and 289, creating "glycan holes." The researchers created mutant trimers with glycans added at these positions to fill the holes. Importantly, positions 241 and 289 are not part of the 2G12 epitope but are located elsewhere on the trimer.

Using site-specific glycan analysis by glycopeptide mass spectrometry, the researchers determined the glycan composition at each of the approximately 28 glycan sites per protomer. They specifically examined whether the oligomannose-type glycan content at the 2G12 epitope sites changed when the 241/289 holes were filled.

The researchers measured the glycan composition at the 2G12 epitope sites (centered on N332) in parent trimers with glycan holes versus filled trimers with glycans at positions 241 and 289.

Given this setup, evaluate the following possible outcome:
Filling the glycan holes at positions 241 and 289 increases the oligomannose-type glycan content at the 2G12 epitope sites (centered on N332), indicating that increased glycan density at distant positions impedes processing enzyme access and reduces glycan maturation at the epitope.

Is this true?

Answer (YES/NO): NO